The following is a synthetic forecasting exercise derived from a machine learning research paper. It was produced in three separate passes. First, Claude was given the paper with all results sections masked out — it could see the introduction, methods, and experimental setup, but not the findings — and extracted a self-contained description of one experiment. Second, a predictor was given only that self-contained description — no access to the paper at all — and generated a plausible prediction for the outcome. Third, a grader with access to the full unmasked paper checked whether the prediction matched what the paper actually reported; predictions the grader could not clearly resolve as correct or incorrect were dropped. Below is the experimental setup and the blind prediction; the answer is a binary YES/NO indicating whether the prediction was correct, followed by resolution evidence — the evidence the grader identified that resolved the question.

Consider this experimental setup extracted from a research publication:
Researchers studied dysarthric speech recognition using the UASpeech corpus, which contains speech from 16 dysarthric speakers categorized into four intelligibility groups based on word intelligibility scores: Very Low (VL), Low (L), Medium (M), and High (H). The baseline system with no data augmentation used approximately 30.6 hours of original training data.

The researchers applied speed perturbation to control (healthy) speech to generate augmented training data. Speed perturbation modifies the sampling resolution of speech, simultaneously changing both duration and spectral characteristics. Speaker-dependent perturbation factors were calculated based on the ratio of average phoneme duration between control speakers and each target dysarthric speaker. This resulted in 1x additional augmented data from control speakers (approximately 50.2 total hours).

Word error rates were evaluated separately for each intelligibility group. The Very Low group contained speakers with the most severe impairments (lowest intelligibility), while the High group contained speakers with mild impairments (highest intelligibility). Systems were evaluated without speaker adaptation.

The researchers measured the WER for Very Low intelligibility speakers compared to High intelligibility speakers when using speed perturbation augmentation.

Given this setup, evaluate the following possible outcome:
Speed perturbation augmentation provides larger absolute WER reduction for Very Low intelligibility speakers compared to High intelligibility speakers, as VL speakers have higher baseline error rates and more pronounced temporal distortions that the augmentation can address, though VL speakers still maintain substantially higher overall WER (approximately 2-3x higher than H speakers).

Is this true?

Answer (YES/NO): NO